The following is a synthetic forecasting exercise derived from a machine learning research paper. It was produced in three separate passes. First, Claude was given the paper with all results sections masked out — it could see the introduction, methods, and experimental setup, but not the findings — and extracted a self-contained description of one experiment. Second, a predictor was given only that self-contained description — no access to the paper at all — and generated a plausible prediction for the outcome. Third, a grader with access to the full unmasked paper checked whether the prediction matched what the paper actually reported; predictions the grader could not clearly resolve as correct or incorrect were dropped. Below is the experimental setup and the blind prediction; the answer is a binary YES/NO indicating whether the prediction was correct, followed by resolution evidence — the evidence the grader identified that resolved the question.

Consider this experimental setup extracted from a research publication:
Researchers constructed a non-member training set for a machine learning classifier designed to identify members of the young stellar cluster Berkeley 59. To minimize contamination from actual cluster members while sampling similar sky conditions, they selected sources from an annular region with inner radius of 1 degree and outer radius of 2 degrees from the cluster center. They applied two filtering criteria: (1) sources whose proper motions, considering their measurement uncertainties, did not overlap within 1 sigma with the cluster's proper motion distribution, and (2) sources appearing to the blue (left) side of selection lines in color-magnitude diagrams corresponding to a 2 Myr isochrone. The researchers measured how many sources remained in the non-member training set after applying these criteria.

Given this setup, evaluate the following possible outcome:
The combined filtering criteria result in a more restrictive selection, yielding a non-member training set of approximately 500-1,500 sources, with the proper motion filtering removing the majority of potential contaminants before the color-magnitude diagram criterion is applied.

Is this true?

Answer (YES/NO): NO